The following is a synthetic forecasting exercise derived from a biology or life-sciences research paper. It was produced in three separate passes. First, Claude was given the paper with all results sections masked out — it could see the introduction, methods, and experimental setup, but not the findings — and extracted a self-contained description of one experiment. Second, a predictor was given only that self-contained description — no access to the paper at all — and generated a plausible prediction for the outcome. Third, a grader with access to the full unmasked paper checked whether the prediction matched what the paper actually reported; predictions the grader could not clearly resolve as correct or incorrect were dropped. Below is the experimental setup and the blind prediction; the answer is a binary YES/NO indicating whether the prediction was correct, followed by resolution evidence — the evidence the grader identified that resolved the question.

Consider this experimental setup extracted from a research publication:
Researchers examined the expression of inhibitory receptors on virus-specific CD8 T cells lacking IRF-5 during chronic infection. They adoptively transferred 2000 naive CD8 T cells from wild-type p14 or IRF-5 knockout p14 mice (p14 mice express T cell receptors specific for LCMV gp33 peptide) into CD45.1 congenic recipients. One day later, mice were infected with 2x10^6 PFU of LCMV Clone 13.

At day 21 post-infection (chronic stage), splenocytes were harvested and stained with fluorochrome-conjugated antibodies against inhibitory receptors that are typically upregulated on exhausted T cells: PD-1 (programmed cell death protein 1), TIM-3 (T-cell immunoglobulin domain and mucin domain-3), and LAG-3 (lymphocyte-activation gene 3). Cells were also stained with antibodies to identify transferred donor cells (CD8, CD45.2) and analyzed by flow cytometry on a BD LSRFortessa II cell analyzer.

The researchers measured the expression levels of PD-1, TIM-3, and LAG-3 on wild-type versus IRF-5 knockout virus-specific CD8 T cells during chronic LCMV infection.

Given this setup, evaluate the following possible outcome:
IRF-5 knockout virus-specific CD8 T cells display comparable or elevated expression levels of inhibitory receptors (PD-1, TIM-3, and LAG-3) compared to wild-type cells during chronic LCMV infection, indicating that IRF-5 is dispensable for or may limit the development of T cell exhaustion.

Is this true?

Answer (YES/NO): YES